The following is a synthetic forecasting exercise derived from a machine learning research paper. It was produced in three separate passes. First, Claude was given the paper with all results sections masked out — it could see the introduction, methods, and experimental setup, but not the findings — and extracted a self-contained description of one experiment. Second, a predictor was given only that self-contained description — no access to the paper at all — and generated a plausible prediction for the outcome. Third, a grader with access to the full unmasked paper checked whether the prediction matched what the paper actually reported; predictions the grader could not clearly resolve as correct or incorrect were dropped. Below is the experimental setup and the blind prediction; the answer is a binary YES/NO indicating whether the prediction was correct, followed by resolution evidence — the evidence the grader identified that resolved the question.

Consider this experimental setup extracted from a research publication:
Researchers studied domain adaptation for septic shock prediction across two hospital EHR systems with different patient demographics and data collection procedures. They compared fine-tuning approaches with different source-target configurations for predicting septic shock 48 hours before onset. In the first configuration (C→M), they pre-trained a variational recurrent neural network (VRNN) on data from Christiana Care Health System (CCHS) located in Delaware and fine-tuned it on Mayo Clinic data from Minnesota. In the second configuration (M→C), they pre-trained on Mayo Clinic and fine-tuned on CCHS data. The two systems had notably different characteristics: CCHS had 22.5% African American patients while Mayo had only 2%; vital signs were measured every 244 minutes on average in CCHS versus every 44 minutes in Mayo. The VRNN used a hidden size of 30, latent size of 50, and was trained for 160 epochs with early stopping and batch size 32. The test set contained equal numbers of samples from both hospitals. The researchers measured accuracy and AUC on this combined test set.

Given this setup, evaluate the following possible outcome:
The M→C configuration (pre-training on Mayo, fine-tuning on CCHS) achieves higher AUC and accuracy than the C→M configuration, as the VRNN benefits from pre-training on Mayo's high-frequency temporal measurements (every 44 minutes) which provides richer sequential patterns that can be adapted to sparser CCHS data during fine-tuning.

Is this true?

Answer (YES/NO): YES